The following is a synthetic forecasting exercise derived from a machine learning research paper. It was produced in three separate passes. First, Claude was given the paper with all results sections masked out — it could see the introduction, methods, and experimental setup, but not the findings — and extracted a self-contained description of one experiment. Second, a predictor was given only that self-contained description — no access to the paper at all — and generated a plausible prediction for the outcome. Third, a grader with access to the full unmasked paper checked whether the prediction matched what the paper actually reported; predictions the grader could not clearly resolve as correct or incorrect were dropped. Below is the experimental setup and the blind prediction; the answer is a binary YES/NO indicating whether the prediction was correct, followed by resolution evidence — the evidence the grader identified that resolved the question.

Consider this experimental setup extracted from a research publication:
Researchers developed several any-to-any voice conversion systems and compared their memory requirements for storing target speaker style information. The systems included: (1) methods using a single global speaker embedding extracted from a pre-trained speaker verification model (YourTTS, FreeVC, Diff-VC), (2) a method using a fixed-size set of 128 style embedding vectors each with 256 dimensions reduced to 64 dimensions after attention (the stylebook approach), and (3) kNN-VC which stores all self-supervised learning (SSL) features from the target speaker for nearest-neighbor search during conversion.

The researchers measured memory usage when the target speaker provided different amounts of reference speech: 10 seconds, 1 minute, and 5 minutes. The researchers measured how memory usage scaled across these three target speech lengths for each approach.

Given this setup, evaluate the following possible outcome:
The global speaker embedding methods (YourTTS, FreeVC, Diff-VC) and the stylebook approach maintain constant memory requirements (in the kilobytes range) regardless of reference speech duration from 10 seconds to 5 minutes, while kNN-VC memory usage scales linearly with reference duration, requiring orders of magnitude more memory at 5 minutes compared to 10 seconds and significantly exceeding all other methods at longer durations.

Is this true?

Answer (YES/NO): NO